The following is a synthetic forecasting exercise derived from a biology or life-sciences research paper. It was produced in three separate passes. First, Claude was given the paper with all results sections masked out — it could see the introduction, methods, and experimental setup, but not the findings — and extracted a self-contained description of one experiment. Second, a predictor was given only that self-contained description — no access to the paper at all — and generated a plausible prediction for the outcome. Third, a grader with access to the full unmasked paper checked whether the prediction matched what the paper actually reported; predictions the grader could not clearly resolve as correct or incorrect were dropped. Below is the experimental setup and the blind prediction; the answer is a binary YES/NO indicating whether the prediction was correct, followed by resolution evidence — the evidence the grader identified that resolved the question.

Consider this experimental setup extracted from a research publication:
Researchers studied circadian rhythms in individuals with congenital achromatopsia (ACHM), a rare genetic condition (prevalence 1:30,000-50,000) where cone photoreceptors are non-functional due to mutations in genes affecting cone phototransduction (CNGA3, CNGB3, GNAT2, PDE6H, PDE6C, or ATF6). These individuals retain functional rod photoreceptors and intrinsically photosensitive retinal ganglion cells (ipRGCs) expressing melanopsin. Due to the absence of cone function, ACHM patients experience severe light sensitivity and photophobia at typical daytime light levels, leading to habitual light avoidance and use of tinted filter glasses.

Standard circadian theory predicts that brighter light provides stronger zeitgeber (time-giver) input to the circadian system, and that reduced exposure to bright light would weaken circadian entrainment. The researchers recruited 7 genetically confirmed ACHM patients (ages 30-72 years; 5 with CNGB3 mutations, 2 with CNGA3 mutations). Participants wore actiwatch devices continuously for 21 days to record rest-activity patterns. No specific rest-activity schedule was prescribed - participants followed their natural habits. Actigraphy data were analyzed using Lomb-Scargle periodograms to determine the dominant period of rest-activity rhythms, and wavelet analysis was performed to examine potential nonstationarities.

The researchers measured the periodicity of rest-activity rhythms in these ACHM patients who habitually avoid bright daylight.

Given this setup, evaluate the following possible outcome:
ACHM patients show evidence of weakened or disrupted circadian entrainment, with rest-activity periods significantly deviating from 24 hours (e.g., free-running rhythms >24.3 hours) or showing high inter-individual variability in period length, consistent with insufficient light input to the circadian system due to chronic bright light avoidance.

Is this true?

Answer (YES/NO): NO